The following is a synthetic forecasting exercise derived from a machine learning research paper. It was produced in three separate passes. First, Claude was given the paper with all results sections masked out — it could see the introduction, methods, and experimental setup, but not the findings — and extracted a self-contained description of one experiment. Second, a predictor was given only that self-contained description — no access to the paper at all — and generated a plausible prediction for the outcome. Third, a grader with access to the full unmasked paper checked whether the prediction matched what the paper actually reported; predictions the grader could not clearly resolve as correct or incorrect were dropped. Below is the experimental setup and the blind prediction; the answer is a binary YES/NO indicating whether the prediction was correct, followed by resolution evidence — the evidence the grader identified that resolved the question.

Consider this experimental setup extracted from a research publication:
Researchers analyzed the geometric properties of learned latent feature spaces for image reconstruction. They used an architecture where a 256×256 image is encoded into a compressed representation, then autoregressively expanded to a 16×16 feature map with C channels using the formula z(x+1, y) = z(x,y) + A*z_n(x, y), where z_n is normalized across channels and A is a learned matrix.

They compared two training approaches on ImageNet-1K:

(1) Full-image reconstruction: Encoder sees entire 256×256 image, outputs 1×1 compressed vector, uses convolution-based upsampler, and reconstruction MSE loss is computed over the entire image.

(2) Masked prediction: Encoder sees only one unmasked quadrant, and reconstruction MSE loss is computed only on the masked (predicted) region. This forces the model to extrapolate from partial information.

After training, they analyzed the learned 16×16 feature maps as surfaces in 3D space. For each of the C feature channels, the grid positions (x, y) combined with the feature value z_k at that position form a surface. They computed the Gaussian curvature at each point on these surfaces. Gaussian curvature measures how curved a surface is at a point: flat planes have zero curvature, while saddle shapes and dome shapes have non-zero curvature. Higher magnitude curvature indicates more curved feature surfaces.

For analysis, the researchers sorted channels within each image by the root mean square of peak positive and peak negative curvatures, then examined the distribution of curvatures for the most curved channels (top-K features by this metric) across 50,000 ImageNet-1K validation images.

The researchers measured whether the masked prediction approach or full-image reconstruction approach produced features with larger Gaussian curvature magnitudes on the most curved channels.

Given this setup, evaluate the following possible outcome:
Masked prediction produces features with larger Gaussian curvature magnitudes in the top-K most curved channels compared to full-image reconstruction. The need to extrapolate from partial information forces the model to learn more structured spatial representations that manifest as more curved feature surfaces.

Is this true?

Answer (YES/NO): YES